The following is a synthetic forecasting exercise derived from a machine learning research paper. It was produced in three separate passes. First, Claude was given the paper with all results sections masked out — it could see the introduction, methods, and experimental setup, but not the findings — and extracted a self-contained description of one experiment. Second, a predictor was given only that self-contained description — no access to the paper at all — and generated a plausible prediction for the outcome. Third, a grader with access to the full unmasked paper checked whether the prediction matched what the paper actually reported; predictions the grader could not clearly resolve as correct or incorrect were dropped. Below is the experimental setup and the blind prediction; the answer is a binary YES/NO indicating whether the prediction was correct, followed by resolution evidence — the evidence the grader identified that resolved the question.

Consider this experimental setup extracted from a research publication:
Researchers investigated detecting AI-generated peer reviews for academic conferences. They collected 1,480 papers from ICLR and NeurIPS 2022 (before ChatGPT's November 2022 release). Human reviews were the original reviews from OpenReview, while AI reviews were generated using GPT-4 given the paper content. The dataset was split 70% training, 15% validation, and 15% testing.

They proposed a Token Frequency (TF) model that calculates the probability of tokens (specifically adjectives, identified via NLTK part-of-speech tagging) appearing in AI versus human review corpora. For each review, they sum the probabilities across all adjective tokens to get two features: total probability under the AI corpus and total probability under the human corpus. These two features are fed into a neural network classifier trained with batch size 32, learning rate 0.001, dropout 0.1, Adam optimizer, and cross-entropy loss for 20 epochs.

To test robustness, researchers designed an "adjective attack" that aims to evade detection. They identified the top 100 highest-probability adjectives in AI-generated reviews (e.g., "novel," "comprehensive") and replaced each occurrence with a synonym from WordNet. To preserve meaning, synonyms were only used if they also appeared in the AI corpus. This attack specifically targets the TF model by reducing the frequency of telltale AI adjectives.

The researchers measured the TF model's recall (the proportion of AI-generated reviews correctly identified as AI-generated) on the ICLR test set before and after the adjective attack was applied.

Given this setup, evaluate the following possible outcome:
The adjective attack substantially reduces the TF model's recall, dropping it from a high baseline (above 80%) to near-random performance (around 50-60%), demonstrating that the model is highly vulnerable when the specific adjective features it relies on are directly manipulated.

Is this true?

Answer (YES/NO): NO